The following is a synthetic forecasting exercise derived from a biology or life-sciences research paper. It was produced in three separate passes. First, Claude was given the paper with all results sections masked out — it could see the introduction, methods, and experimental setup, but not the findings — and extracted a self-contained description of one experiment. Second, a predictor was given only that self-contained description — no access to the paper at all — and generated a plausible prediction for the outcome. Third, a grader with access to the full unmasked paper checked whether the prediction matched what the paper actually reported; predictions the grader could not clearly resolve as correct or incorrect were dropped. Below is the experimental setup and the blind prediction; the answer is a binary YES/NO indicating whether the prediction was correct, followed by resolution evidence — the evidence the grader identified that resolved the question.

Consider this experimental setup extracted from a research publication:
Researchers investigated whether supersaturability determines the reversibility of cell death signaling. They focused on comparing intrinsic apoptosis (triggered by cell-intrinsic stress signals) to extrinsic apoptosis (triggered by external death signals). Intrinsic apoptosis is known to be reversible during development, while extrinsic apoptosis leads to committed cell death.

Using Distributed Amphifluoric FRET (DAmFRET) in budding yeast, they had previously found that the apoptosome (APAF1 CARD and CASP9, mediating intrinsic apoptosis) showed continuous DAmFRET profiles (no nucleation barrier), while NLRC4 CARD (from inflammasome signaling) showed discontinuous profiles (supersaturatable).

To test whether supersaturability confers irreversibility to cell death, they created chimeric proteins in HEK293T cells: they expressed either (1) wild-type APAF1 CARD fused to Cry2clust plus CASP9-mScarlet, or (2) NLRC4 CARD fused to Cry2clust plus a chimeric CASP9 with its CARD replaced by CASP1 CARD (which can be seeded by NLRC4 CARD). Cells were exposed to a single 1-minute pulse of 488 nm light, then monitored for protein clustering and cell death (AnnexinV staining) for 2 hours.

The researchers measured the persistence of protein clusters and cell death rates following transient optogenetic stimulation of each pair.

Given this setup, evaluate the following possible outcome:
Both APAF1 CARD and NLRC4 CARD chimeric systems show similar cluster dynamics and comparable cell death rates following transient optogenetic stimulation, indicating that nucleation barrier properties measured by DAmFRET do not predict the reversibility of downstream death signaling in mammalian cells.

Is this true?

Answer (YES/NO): NO